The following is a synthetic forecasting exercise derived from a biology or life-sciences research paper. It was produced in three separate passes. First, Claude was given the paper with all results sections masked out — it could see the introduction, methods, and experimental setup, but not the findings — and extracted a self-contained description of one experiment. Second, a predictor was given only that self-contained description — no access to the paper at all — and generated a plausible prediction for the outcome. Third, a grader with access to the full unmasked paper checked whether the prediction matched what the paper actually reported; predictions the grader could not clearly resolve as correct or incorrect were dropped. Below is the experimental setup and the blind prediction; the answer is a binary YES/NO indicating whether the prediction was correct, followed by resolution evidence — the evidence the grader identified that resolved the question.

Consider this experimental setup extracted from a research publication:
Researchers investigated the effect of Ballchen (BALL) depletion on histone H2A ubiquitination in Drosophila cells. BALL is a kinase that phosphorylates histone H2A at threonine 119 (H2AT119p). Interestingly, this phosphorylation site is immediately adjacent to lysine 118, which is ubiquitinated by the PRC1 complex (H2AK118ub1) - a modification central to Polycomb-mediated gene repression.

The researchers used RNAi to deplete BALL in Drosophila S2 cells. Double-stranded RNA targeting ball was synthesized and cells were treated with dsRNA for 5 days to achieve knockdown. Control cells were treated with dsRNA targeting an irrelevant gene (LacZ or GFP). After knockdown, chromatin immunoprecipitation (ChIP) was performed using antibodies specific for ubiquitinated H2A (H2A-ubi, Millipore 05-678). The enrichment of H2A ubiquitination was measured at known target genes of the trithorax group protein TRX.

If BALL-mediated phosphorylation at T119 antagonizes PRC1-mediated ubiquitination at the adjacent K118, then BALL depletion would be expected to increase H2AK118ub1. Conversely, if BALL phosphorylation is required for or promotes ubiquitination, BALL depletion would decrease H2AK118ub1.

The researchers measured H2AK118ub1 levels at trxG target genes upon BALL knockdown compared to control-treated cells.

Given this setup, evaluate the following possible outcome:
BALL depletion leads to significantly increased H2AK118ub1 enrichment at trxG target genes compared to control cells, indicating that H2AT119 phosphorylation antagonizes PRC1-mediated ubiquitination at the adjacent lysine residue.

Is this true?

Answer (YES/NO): YES